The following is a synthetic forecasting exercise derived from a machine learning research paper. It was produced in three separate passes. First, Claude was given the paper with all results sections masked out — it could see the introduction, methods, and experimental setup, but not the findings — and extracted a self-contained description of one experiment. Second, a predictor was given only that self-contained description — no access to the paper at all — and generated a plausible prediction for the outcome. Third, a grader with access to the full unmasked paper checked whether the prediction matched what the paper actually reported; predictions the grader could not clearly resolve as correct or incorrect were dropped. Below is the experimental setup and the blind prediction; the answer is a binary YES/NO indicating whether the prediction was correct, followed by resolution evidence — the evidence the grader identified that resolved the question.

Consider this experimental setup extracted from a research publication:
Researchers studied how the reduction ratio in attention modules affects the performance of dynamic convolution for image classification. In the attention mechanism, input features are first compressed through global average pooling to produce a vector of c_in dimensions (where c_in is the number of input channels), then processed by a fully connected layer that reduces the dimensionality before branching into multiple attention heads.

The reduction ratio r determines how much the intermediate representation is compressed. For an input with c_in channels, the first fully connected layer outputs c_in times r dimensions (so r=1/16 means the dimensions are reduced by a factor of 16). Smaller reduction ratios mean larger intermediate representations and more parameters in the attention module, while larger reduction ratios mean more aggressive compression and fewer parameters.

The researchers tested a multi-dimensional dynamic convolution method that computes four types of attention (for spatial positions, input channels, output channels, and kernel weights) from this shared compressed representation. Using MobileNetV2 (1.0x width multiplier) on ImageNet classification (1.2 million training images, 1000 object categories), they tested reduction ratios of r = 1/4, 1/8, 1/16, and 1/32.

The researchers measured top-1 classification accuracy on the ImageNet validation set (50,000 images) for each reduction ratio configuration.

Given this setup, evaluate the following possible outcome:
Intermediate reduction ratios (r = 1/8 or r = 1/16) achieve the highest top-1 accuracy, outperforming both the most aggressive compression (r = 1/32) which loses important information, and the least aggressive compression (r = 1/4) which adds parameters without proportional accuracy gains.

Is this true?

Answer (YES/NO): NO